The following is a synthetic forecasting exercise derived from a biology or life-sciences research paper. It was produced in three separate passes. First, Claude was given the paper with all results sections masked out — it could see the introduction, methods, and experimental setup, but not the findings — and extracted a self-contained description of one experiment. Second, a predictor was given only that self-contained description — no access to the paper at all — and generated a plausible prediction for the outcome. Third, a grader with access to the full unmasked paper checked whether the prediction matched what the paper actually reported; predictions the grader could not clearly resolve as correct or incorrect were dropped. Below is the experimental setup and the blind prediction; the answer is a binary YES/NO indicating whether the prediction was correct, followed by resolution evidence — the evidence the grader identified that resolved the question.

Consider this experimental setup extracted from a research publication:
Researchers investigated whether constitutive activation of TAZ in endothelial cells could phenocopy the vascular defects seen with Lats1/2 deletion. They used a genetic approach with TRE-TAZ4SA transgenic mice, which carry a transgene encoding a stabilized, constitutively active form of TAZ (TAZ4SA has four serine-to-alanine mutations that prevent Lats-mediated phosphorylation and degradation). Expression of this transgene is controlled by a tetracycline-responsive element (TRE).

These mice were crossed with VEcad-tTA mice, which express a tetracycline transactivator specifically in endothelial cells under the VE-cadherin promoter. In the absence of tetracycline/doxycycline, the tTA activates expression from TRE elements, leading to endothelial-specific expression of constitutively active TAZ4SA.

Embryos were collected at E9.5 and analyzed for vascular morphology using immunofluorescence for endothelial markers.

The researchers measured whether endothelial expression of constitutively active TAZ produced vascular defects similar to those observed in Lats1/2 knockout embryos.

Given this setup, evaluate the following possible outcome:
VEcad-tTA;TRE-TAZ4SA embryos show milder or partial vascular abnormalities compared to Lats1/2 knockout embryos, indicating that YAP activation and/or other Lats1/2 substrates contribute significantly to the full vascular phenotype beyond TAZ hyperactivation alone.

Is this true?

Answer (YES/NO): NO